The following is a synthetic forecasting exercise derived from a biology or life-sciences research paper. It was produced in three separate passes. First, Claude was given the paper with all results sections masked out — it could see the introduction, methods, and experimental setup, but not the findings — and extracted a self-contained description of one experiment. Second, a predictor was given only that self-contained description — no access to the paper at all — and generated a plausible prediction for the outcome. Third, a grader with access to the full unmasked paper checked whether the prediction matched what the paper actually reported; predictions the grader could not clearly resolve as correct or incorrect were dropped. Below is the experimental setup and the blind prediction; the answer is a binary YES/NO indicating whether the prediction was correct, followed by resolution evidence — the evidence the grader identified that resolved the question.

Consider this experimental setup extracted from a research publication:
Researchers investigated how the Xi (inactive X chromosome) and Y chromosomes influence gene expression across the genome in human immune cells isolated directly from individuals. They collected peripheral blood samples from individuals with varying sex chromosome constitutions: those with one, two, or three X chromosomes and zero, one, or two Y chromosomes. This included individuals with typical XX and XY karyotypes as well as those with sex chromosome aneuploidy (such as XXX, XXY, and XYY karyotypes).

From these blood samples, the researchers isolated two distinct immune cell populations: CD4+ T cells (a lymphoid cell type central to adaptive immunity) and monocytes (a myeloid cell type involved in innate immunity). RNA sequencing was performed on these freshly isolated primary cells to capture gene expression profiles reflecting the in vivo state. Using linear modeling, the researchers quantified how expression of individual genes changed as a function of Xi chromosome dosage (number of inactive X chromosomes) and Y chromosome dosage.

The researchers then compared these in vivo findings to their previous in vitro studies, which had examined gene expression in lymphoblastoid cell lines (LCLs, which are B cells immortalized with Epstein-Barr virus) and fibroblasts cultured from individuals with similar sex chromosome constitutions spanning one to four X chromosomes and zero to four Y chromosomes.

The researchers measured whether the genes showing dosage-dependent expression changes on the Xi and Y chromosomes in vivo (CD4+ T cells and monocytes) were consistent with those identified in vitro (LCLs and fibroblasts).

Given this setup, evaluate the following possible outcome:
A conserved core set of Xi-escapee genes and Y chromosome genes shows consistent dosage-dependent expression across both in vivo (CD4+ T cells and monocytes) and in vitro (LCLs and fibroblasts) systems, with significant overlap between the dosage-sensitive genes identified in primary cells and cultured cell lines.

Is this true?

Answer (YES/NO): YES